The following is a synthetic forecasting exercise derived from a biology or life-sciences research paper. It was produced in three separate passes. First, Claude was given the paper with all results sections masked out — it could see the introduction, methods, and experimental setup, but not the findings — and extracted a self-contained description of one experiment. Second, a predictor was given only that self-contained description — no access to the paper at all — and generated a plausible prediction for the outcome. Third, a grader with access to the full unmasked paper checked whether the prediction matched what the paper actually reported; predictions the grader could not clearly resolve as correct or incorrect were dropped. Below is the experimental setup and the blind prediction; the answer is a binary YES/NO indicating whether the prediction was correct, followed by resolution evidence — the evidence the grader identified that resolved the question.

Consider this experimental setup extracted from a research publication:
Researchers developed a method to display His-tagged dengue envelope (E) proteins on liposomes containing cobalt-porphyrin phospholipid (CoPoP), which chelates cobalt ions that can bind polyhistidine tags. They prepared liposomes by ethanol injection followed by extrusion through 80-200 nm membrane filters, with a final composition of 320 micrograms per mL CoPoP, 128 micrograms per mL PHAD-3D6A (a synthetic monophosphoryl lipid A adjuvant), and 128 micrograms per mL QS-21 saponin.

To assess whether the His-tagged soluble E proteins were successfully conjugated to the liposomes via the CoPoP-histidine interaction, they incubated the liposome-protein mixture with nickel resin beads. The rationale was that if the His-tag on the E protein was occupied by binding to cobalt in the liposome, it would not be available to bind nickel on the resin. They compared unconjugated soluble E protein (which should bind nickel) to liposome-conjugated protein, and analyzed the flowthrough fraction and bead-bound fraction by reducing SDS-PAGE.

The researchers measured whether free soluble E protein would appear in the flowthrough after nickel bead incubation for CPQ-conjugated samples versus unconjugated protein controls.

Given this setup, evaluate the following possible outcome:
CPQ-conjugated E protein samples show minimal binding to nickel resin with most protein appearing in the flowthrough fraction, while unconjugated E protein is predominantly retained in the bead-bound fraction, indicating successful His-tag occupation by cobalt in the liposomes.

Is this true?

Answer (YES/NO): YES